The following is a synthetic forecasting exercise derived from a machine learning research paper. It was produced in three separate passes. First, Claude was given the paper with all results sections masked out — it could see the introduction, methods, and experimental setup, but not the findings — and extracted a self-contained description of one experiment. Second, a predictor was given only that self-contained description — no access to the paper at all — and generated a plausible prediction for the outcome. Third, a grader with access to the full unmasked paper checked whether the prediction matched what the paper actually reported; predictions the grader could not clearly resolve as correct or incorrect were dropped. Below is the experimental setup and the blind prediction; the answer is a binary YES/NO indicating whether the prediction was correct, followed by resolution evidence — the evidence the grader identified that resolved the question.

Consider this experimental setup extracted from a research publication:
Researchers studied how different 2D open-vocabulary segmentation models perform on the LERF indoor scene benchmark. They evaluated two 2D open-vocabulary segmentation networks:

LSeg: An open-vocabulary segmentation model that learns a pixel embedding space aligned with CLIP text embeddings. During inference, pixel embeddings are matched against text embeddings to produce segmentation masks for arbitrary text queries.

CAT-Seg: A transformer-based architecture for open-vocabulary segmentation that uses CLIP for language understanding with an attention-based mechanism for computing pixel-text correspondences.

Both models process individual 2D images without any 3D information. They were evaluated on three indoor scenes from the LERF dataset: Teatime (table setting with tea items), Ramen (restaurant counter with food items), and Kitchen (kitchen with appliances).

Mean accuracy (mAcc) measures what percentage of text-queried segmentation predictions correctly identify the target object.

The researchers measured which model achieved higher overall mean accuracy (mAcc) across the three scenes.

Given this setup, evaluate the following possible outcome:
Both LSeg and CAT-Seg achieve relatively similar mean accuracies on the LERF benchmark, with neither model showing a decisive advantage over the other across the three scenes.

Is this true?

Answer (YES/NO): NO